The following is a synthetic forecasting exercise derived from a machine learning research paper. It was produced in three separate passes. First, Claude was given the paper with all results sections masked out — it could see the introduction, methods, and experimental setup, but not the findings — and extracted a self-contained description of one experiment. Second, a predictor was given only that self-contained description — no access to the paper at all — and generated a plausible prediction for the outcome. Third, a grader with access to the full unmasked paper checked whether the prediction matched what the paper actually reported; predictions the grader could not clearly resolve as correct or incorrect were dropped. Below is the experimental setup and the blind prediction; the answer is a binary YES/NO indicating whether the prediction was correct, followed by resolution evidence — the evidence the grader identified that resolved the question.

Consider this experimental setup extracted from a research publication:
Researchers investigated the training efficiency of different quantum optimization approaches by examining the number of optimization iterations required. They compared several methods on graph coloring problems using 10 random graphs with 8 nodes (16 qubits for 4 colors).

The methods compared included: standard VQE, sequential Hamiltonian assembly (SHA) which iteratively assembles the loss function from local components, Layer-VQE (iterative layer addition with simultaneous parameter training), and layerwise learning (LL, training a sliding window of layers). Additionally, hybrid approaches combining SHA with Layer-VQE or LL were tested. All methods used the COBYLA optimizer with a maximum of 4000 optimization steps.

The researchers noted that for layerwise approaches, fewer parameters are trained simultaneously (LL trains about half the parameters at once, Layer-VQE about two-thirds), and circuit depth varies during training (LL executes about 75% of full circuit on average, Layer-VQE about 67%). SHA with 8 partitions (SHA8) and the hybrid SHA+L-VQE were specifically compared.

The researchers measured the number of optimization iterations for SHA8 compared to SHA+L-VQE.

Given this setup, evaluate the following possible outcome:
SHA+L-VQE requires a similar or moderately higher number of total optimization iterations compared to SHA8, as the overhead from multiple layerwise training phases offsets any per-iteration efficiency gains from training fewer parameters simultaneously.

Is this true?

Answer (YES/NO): NO